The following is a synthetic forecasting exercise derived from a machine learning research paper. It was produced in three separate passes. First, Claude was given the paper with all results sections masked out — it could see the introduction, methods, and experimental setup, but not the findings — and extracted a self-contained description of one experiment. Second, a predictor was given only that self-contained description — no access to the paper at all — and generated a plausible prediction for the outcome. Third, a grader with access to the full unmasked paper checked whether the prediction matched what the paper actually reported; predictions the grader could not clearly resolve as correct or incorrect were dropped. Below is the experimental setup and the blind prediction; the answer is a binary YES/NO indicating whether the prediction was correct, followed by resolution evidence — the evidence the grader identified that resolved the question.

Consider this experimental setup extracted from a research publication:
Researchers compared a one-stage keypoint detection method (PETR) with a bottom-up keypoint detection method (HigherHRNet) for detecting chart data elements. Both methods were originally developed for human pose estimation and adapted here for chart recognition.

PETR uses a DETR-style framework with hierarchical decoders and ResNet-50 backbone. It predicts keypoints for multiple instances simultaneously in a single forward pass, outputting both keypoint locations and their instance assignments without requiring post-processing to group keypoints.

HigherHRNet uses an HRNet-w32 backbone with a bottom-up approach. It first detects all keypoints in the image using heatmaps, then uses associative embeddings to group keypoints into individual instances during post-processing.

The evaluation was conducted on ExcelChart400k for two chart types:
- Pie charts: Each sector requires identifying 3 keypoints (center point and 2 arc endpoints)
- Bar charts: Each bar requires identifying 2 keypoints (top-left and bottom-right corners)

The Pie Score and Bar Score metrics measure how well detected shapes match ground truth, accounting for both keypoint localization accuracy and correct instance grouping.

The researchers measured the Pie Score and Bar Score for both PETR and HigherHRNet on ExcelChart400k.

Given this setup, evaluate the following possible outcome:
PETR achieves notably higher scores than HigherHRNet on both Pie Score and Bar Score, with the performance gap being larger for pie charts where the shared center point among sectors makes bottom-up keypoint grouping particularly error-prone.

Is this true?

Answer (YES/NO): NO